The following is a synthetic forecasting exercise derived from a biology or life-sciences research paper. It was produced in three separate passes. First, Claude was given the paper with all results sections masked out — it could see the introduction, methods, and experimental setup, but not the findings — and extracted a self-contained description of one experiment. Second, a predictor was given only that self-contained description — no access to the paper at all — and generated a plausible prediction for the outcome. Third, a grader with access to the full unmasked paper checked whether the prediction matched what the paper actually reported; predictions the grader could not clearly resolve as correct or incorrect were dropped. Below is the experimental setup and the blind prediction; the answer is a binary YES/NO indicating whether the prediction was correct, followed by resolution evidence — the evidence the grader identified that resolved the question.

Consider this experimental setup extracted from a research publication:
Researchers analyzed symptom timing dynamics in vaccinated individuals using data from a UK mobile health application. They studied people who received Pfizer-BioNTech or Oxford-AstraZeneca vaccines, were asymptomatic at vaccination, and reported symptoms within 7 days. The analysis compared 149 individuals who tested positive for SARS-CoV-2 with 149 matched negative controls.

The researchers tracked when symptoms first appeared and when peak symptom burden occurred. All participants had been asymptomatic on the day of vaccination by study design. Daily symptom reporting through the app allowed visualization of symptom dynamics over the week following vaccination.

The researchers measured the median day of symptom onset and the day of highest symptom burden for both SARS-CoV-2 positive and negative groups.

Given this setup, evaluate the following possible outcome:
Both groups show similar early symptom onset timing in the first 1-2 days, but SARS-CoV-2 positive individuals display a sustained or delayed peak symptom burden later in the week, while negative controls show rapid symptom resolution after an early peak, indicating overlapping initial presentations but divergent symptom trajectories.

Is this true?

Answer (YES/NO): NO